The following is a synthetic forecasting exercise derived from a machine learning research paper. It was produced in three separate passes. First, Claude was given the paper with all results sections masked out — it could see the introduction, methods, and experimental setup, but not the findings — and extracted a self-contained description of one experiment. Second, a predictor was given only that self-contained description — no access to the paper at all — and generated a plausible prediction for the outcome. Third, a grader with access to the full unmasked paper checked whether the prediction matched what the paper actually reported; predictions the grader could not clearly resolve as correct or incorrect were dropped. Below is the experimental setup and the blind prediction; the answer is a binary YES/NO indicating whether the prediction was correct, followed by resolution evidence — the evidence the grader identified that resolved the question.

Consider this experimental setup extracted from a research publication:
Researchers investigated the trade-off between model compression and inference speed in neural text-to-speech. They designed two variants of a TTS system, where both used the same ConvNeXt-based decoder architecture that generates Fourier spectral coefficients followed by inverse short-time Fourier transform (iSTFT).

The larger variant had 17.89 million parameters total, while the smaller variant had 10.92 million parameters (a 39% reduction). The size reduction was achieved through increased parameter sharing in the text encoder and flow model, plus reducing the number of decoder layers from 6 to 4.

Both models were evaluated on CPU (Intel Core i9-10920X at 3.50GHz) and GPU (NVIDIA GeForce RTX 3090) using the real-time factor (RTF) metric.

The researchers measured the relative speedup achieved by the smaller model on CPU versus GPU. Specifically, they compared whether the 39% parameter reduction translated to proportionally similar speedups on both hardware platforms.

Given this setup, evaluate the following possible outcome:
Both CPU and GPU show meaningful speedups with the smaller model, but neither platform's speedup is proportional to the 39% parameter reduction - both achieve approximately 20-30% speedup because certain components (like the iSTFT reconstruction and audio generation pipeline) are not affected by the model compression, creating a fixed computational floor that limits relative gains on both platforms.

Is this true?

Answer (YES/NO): NO